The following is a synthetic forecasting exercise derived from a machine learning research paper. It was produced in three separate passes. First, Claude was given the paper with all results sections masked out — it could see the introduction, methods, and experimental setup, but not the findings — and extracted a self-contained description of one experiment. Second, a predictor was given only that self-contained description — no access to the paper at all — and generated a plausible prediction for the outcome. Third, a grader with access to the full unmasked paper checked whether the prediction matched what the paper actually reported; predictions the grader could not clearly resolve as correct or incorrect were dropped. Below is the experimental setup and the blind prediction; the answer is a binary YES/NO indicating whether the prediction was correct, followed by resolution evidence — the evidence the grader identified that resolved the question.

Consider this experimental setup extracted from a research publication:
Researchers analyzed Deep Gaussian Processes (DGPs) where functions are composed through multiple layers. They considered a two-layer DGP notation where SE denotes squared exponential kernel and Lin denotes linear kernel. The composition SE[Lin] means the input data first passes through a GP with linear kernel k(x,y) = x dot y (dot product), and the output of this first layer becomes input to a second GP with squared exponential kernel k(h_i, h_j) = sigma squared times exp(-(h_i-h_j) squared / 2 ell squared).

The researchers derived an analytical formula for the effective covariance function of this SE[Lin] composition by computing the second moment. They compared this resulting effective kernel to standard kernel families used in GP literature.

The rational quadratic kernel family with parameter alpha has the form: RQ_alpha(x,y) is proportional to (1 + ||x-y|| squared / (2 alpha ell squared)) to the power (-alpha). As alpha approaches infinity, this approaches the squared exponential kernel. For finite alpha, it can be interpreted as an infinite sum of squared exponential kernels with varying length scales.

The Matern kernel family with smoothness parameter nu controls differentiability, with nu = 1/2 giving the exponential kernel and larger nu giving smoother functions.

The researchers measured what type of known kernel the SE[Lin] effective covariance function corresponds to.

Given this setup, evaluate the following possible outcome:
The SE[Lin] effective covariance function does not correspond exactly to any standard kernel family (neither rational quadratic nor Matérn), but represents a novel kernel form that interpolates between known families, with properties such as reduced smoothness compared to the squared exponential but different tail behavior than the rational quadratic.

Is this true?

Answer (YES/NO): NO